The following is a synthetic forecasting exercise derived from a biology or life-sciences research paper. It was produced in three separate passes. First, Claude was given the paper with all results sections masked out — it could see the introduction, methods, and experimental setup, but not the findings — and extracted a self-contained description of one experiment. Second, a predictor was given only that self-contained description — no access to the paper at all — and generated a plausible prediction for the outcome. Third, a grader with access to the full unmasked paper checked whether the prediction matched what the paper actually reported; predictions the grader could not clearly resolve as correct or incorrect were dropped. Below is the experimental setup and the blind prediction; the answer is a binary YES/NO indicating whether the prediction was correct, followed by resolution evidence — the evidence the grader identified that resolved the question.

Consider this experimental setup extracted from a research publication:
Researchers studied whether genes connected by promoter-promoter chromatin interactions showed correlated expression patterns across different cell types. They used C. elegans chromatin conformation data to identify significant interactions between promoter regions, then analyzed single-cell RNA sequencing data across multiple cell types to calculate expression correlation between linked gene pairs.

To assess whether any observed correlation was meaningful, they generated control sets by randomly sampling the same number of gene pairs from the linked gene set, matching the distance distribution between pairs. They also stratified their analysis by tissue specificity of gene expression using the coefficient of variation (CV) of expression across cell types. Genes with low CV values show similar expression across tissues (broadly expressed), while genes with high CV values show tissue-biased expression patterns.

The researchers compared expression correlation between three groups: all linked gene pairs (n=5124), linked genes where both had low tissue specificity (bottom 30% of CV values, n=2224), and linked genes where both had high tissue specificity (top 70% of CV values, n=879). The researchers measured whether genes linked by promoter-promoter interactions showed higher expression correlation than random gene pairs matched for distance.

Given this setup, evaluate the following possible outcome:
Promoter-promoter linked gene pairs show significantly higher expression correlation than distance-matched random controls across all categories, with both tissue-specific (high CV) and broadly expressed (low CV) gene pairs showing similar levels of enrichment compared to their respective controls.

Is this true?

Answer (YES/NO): NO